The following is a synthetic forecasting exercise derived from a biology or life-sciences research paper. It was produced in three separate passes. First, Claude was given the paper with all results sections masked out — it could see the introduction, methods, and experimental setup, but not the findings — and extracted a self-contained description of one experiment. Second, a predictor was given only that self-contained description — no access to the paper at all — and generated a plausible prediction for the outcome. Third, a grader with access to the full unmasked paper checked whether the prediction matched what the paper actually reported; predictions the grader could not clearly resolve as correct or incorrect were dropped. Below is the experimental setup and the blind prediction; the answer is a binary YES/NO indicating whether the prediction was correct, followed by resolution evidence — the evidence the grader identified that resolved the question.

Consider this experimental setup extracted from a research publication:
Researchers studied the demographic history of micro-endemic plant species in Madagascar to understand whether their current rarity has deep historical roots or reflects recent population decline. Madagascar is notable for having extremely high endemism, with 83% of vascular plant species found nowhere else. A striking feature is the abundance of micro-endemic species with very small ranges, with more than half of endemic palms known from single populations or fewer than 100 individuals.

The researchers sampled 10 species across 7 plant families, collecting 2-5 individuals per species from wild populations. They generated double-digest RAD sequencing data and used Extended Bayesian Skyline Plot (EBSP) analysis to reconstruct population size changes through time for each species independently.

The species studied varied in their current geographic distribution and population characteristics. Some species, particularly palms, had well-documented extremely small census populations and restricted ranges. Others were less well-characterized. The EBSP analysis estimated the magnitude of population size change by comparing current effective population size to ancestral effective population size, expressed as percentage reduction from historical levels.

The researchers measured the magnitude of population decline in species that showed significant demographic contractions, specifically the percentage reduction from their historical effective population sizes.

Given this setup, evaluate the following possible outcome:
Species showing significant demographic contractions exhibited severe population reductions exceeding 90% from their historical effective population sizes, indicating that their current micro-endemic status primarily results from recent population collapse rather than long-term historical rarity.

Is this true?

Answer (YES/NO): NO